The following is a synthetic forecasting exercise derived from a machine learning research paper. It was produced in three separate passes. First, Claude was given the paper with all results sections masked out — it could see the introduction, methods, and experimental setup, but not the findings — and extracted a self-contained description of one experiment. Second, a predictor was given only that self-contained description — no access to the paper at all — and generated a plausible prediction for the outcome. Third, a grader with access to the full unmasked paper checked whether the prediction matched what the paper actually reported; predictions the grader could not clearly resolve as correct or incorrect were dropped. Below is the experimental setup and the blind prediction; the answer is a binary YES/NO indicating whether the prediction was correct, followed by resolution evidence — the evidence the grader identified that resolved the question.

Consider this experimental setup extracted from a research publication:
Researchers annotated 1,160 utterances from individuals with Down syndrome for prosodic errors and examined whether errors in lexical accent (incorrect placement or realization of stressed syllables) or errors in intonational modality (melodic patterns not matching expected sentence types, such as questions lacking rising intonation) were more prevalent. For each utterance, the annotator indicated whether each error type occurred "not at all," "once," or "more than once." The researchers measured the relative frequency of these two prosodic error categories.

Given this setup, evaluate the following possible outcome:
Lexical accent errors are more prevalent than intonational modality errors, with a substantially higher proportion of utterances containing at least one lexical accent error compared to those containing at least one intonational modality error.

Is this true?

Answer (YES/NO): NO